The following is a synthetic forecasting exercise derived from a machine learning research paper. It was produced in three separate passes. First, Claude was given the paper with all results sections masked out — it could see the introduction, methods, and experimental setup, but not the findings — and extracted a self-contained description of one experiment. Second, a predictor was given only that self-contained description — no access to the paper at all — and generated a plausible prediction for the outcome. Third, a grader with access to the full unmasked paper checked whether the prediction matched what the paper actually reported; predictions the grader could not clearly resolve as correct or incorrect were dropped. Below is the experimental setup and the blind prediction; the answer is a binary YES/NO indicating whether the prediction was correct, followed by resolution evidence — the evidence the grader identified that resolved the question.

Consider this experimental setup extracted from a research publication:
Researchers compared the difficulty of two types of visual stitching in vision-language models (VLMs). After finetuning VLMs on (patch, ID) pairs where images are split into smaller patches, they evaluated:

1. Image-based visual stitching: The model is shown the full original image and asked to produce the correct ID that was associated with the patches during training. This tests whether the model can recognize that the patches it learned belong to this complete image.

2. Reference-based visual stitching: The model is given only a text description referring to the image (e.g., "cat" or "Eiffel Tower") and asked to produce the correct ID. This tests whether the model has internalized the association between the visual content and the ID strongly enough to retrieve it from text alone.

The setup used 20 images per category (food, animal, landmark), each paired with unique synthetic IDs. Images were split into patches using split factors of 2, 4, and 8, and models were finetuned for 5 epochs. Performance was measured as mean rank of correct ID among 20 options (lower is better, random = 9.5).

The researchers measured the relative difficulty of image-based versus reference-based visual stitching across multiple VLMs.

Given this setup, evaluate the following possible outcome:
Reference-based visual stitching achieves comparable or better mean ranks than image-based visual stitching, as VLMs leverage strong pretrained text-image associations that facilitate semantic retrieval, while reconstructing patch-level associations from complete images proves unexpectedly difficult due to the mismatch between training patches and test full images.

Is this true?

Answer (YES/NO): NO